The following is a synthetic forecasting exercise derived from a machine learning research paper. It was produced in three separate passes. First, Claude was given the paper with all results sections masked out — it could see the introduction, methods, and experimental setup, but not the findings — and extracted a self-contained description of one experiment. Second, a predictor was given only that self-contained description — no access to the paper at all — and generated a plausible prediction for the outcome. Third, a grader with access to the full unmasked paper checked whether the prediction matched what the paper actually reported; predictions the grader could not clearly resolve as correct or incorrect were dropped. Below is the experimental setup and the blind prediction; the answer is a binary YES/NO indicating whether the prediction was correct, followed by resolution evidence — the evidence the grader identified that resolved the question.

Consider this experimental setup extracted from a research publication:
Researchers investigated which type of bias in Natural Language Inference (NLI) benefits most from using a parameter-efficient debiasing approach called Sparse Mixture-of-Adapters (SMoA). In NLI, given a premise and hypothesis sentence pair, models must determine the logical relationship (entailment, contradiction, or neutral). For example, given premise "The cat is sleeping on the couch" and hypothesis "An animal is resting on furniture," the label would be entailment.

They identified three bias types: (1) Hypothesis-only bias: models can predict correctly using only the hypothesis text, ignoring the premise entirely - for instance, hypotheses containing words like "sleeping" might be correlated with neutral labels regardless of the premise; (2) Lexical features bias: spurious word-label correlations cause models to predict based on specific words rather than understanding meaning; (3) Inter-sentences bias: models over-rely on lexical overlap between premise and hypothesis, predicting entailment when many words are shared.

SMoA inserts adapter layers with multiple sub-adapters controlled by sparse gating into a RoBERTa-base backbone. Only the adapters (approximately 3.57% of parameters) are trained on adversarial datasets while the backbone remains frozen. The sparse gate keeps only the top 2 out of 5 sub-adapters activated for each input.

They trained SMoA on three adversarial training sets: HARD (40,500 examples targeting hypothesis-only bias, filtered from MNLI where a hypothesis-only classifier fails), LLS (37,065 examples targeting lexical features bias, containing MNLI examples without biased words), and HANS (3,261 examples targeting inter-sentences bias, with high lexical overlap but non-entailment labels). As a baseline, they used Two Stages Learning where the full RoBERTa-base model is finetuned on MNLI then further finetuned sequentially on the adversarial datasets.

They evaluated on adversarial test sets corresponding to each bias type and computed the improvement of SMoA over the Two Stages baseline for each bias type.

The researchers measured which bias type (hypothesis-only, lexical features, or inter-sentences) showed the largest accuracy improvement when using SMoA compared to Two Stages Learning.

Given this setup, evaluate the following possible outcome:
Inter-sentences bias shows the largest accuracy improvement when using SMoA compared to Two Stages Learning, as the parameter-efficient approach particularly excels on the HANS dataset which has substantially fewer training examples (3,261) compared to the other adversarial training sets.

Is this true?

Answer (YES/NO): NO